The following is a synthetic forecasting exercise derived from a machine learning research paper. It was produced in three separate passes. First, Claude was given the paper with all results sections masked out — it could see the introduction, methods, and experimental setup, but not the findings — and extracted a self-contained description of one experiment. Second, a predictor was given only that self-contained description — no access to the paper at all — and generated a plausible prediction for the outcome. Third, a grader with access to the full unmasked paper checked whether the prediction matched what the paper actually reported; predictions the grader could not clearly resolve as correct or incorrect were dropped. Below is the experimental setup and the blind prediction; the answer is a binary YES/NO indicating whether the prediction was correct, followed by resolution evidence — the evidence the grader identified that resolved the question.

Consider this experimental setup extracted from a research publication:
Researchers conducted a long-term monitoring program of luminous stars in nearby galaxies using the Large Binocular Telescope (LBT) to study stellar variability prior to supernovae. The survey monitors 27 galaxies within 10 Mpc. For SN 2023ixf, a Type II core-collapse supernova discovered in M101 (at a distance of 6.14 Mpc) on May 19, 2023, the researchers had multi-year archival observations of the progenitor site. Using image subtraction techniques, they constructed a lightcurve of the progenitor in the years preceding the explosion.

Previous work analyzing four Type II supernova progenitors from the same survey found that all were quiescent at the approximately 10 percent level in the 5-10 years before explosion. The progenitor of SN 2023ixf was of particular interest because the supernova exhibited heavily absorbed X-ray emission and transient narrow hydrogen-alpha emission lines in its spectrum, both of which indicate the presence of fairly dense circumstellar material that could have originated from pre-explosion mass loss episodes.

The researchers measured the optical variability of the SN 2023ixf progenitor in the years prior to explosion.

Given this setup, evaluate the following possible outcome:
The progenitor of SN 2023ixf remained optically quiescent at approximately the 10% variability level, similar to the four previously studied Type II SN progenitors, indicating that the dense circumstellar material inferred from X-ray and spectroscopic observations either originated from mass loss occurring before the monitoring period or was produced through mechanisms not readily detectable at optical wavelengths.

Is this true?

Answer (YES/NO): NO